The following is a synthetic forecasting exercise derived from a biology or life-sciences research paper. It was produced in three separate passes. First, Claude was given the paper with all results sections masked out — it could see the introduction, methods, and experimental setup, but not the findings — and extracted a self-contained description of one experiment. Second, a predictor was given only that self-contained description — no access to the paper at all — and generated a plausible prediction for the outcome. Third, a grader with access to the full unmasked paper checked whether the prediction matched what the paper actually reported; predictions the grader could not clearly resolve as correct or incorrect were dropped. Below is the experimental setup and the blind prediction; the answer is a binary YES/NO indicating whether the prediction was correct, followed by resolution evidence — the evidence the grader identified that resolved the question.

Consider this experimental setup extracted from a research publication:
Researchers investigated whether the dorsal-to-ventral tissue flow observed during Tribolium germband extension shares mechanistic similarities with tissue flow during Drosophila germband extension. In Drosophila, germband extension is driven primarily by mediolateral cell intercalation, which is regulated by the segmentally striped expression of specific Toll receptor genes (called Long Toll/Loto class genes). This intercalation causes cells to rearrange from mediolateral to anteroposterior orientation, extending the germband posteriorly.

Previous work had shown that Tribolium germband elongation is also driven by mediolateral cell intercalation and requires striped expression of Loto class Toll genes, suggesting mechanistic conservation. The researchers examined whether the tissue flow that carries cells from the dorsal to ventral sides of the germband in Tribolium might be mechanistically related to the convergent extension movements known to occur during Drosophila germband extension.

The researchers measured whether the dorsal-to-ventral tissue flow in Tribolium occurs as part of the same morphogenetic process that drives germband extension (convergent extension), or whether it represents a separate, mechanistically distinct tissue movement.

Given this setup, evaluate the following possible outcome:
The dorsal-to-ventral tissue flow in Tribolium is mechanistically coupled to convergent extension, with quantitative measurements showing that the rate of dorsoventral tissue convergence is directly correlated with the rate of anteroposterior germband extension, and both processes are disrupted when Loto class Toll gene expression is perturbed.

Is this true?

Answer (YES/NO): NO